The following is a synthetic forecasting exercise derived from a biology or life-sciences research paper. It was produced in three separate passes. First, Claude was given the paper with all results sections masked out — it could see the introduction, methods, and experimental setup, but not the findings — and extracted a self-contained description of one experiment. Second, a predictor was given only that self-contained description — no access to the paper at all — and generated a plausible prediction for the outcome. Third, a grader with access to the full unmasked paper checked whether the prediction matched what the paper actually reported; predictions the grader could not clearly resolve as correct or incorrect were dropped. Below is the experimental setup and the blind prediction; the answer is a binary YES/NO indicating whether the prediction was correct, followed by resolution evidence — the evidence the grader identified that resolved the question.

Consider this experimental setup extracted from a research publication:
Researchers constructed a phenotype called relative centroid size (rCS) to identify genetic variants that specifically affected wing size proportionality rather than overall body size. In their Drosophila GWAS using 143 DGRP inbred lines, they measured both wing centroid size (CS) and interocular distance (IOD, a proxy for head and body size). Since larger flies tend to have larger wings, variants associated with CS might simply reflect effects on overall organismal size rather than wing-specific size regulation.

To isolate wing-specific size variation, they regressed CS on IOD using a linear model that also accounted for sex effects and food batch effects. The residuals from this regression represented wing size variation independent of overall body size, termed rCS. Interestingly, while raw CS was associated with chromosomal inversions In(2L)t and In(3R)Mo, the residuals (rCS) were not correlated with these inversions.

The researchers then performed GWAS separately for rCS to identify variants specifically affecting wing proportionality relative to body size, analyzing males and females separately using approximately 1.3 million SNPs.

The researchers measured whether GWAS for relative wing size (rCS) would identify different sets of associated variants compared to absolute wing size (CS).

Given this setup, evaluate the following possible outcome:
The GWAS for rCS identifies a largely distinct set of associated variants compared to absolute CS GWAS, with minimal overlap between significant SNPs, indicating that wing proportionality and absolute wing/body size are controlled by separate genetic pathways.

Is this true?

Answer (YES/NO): NO